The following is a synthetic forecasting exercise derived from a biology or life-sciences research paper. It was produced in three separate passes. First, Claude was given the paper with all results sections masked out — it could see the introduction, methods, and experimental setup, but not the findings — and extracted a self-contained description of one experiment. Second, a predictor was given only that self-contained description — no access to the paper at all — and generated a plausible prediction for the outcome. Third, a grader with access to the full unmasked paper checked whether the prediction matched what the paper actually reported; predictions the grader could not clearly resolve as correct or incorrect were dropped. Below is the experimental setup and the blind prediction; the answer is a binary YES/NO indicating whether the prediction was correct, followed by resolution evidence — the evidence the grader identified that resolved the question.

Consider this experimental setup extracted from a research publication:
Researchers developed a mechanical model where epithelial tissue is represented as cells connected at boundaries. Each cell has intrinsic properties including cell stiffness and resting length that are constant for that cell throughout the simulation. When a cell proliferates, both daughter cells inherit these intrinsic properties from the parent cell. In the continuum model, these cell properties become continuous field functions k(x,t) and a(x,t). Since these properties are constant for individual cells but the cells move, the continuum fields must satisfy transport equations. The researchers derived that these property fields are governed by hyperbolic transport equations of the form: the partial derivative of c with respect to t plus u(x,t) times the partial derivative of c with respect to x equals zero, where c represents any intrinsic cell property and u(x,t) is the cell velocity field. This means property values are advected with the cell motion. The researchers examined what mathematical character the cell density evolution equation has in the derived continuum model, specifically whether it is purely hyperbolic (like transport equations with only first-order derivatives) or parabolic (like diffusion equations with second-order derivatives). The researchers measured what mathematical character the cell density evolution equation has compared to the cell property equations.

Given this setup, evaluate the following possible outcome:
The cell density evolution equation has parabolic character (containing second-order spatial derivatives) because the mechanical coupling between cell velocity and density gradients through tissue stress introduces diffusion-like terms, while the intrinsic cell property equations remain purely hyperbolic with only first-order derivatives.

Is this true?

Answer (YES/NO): YES